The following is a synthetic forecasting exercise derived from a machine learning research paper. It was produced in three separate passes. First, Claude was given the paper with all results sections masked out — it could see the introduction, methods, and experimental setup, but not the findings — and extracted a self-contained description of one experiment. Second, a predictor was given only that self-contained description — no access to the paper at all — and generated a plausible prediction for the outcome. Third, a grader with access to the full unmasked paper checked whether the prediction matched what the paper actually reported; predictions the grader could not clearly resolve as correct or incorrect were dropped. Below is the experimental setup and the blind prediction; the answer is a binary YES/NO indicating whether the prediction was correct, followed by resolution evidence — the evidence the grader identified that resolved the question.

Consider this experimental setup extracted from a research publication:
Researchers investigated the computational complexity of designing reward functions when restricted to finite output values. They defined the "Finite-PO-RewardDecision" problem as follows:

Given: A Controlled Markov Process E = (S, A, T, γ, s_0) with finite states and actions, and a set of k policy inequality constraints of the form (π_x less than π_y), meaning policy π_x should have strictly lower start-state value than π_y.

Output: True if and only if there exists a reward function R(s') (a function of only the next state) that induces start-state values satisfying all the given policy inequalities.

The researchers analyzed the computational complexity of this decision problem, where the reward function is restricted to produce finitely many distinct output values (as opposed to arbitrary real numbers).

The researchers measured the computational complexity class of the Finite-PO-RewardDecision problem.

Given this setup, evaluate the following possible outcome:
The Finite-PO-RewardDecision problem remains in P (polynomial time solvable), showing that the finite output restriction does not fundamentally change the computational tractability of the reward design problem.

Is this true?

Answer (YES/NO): NO